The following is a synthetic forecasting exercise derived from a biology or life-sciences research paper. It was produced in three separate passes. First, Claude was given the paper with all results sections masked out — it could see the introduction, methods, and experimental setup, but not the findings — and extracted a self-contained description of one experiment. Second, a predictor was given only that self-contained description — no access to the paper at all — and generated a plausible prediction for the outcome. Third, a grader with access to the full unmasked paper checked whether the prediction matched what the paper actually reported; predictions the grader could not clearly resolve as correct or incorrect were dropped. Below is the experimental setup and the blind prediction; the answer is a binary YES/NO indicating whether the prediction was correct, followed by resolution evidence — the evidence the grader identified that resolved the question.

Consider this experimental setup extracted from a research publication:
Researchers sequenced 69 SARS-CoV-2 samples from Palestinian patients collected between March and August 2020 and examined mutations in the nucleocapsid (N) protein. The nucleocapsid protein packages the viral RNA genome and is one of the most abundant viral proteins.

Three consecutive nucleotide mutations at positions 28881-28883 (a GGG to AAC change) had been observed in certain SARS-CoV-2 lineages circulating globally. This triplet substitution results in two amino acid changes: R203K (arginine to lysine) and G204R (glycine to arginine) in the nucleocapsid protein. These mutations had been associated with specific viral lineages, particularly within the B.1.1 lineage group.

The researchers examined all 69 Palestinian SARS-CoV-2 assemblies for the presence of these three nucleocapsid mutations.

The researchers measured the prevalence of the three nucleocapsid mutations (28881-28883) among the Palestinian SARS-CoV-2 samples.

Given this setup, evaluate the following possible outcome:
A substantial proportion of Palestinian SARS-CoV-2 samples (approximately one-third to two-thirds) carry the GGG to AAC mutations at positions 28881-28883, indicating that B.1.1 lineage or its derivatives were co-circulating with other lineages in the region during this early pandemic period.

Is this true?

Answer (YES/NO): NO